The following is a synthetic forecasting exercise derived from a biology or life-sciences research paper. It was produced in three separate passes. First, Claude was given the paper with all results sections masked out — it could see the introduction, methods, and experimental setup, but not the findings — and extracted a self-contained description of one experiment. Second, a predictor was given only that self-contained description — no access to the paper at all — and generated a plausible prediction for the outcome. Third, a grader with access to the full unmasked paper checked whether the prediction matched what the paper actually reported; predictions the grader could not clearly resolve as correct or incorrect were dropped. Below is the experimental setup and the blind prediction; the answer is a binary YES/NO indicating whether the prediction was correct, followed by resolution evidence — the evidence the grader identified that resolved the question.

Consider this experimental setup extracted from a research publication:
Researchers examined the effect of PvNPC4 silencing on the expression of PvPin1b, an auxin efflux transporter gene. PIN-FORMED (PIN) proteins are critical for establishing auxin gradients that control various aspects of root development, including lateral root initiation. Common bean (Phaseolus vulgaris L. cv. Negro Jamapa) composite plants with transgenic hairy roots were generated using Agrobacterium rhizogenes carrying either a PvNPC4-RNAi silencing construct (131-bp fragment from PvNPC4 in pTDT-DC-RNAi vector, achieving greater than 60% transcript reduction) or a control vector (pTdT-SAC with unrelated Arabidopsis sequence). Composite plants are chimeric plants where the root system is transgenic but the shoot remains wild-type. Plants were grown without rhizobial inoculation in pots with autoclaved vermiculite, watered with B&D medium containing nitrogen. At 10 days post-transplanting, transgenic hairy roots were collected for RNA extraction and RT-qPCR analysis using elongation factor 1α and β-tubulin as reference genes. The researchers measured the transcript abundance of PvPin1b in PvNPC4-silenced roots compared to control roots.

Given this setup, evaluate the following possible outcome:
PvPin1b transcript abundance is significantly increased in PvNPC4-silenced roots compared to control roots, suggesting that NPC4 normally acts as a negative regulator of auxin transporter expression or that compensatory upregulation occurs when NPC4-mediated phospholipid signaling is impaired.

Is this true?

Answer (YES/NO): NO